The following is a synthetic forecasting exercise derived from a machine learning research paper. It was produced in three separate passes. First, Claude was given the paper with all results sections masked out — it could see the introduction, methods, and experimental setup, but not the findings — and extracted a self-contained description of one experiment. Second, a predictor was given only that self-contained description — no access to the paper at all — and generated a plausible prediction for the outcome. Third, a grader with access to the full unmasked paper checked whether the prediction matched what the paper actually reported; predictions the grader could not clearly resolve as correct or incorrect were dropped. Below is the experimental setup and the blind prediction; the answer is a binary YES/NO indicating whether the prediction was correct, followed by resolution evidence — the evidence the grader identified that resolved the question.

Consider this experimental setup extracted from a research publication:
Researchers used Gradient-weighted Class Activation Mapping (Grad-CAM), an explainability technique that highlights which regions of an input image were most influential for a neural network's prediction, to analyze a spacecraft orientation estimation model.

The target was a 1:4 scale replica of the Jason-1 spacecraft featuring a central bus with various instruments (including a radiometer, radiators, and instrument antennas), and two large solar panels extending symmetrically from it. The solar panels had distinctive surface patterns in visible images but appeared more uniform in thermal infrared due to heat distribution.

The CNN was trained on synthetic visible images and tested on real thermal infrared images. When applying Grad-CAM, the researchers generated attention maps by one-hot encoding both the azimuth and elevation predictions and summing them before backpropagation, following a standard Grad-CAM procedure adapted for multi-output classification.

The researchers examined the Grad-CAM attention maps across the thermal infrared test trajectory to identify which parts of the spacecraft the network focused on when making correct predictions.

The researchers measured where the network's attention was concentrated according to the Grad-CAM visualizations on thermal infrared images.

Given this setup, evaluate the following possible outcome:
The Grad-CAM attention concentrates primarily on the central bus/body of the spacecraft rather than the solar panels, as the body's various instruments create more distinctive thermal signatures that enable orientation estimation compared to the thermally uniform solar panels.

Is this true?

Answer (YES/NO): YES